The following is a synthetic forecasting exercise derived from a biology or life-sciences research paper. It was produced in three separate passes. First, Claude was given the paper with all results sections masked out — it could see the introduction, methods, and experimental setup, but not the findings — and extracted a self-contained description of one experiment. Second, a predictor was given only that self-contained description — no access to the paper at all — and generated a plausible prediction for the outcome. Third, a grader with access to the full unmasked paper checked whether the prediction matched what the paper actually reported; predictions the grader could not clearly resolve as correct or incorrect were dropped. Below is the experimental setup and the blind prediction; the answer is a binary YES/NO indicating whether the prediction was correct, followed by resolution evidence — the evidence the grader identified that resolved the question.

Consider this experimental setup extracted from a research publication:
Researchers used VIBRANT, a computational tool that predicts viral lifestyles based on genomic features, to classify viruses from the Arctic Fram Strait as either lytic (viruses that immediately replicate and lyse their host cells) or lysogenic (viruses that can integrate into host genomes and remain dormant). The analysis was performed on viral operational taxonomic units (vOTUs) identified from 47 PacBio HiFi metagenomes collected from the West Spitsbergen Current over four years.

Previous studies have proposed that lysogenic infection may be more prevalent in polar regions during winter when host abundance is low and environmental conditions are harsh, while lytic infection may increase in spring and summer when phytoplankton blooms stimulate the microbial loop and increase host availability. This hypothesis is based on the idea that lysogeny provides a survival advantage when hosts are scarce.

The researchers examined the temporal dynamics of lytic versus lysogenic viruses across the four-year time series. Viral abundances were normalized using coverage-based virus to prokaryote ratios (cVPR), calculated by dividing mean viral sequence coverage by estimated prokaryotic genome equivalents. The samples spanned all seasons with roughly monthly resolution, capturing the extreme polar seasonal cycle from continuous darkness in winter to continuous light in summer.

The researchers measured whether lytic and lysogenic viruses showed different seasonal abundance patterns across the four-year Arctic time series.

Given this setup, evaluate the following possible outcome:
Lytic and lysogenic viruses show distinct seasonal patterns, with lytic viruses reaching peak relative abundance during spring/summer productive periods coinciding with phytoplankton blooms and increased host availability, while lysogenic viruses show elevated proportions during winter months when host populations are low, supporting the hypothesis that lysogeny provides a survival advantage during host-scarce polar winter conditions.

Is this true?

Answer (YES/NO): NO